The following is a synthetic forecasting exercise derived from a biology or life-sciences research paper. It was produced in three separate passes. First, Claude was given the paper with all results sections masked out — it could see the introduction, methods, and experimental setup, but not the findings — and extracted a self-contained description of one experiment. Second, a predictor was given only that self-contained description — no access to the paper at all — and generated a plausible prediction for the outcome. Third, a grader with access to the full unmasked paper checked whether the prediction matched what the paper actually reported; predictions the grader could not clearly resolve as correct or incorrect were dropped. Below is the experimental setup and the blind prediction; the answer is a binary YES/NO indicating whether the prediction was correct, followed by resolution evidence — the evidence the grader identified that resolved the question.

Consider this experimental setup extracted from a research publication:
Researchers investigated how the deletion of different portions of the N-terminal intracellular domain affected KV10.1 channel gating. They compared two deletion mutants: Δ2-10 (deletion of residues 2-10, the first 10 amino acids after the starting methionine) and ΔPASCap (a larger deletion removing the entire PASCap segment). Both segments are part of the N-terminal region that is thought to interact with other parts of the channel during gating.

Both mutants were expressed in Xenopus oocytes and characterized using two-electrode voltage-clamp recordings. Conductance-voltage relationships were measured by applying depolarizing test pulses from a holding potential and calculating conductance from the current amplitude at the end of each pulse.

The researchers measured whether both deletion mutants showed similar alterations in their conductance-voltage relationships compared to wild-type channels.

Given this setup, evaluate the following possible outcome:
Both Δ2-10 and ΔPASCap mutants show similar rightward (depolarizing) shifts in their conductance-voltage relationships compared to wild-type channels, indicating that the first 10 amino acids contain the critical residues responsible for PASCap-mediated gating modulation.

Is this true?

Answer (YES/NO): NO